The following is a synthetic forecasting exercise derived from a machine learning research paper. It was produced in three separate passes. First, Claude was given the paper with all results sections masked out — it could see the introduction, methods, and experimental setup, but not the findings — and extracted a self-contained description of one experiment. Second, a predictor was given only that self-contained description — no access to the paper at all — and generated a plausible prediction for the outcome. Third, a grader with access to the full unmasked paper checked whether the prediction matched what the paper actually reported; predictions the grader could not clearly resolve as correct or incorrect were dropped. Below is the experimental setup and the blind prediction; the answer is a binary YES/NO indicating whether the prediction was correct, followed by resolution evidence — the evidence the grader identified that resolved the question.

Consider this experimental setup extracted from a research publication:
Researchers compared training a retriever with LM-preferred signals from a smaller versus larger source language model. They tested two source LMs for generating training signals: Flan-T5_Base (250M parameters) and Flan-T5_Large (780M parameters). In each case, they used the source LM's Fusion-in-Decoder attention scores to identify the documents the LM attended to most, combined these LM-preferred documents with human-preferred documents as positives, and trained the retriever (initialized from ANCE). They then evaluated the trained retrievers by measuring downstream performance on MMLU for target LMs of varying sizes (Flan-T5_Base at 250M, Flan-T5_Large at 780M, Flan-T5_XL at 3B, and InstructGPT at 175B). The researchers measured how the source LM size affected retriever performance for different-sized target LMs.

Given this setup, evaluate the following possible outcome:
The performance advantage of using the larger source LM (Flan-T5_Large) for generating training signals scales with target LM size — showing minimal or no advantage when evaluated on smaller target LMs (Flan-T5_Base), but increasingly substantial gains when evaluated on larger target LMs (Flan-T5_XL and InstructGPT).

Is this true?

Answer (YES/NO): NO